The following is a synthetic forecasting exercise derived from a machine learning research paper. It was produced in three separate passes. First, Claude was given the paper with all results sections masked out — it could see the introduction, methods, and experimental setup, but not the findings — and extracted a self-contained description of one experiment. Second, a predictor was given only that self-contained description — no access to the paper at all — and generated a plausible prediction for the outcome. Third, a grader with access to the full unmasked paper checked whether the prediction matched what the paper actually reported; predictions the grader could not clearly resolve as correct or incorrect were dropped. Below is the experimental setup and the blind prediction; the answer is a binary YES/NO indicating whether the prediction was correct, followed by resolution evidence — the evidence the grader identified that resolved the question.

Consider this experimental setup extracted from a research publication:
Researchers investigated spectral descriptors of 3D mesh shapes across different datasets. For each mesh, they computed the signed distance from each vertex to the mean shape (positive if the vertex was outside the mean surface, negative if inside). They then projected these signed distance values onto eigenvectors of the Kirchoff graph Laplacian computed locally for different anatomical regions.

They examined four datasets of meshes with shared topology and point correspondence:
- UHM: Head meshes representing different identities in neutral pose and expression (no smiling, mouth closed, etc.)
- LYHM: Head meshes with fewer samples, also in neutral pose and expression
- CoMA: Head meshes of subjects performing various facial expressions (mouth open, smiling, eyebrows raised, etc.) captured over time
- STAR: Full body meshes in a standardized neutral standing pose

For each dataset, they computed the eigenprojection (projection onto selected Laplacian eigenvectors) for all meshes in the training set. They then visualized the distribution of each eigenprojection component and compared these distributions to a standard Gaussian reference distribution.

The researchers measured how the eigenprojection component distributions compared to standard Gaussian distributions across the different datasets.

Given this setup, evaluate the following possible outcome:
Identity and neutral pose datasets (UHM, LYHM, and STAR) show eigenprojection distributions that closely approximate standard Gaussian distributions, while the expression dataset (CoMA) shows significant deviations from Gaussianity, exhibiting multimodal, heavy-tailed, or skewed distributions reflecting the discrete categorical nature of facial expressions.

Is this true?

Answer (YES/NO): YES